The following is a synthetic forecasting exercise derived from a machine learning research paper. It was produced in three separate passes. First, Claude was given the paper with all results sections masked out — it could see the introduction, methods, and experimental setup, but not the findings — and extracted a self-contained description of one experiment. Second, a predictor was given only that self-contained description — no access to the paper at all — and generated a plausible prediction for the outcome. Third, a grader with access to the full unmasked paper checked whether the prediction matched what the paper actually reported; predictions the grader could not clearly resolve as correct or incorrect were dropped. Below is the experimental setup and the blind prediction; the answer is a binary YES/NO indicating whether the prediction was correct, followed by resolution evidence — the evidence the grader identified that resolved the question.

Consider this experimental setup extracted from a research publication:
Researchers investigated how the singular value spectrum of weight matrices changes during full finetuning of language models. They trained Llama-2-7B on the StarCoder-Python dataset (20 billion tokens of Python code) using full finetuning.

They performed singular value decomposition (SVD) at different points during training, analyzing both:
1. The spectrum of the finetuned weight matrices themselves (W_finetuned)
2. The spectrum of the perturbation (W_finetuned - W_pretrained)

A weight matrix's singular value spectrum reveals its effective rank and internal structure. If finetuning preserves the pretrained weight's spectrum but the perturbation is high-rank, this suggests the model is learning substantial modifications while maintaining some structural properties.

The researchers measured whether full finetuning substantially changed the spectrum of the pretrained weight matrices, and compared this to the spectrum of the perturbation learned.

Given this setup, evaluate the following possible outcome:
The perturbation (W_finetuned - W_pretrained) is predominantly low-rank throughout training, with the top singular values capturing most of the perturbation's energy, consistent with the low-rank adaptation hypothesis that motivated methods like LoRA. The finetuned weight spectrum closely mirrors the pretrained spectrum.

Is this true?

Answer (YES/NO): NO